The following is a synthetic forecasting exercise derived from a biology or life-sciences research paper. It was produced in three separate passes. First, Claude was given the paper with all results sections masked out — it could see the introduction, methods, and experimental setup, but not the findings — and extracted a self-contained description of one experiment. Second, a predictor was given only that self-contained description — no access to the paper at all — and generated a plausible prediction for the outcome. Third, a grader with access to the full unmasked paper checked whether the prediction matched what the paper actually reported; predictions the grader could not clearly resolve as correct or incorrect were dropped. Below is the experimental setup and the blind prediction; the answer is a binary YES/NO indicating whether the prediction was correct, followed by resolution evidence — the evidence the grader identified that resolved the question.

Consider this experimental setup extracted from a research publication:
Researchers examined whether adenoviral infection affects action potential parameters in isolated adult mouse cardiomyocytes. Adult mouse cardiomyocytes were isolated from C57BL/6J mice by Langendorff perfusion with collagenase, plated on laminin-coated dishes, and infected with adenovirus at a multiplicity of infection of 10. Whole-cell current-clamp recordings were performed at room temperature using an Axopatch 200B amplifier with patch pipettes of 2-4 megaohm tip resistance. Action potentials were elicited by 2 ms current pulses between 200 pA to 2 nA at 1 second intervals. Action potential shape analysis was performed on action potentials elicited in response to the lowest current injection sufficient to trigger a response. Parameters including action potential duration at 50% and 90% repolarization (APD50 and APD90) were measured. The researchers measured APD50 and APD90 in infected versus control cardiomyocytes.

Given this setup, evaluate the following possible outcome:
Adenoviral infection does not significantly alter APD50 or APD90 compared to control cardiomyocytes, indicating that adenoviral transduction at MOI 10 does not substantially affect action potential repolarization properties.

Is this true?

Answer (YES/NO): NO